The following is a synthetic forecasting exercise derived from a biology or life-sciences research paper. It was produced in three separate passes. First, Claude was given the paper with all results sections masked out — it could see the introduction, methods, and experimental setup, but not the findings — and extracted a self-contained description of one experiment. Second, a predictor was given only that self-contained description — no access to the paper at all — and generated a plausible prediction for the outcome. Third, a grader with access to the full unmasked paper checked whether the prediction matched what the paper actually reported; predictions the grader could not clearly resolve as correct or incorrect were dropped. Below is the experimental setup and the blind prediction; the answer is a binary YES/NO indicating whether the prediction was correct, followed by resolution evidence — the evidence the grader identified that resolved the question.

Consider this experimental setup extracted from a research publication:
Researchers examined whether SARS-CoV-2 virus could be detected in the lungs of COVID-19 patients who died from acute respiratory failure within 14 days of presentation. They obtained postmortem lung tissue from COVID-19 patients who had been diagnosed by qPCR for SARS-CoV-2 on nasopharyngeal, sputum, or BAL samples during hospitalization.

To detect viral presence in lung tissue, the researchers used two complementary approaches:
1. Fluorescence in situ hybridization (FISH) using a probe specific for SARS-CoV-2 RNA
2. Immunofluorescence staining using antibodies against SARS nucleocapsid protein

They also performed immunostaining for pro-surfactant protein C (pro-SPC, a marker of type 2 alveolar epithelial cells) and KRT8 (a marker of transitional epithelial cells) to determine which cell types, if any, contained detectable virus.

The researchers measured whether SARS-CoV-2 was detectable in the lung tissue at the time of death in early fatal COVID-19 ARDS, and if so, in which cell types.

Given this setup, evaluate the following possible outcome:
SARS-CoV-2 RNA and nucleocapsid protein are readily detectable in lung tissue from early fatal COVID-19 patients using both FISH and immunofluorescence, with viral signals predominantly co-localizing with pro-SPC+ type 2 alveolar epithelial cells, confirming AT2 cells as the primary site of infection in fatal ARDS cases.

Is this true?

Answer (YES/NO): NO